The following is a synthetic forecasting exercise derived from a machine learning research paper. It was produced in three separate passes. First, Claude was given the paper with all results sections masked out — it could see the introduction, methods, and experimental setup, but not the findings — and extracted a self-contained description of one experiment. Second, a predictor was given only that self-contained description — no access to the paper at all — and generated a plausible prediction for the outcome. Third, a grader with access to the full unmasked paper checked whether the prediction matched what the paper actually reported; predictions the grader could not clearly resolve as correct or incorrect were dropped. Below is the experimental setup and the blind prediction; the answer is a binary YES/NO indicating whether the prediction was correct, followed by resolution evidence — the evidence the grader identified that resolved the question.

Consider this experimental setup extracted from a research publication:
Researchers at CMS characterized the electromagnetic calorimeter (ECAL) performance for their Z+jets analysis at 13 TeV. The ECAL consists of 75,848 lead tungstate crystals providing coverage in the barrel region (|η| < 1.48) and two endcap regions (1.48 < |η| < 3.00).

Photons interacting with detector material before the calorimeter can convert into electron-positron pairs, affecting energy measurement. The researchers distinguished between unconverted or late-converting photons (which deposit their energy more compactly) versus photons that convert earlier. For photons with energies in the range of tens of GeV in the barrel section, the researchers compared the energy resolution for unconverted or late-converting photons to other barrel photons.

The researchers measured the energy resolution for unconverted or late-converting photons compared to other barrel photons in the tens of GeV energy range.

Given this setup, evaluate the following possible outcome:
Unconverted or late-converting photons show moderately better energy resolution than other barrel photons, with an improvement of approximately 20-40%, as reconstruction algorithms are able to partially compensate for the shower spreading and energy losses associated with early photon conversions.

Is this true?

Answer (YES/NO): NO